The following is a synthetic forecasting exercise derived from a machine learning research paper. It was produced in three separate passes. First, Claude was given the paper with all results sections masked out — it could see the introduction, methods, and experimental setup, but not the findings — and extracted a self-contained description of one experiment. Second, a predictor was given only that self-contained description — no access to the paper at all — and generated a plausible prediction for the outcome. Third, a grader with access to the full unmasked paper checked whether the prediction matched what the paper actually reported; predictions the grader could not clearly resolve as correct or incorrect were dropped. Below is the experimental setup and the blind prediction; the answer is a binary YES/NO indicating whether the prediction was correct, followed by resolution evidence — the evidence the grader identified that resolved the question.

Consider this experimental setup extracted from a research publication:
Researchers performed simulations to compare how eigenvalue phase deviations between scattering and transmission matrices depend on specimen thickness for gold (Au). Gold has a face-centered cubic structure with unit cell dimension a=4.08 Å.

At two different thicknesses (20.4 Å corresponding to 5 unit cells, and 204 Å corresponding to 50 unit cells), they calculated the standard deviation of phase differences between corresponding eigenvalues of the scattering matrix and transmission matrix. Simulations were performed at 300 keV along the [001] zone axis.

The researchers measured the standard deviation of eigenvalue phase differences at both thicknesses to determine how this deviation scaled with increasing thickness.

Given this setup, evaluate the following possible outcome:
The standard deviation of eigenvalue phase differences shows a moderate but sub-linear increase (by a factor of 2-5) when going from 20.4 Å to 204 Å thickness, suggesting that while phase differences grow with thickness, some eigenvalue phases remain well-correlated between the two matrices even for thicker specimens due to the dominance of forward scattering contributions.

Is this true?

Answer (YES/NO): NO